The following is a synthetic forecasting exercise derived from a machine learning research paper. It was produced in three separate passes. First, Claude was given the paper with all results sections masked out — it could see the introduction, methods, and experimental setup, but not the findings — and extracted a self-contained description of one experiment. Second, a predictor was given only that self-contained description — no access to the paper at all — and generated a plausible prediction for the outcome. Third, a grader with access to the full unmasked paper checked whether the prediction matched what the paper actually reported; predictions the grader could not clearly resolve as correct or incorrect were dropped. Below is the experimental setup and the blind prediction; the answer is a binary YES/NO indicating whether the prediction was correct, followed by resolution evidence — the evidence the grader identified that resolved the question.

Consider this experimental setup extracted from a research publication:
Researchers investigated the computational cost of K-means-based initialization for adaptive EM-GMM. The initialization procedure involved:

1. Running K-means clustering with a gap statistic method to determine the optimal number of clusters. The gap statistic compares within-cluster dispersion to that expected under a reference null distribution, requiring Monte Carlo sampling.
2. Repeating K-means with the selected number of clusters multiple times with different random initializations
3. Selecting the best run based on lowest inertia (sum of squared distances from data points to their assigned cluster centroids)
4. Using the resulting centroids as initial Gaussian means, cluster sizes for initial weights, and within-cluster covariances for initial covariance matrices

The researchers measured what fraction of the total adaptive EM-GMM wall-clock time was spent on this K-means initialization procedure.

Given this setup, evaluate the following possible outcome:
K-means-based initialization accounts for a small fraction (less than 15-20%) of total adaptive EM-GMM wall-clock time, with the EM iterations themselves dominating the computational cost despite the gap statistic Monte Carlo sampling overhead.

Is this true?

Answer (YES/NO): YES